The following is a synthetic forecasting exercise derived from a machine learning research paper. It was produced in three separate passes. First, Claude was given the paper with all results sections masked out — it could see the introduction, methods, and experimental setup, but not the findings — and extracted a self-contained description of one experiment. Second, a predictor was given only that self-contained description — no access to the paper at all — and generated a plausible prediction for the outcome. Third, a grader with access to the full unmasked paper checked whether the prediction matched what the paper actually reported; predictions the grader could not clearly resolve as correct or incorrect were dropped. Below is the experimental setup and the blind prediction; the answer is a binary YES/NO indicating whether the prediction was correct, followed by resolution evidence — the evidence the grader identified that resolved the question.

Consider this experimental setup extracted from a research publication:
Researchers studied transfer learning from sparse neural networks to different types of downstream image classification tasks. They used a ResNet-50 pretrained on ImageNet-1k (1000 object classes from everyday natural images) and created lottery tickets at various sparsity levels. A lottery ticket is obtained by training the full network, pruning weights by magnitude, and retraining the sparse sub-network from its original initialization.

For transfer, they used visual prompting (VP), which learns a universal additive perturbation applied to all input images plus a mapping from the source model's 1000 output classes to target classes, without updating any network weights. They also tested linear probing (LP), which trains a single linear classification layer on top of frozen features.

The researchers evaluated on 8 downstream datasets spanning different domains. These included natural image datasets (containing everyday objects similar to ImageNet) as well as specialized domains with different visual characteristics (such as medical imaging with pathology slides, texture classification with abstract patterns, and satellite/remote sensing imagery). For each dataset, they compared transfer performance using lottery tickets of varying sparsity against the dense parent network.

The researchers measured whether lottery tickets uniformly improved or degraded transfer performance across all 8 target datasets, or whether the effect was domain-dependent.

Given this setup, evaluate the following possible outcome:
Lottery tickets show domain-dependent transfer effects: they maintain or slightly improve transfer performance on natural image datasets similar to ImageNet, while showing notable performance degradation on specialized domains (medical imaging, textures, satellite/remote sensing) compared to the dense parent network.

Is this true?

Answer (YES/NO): NO